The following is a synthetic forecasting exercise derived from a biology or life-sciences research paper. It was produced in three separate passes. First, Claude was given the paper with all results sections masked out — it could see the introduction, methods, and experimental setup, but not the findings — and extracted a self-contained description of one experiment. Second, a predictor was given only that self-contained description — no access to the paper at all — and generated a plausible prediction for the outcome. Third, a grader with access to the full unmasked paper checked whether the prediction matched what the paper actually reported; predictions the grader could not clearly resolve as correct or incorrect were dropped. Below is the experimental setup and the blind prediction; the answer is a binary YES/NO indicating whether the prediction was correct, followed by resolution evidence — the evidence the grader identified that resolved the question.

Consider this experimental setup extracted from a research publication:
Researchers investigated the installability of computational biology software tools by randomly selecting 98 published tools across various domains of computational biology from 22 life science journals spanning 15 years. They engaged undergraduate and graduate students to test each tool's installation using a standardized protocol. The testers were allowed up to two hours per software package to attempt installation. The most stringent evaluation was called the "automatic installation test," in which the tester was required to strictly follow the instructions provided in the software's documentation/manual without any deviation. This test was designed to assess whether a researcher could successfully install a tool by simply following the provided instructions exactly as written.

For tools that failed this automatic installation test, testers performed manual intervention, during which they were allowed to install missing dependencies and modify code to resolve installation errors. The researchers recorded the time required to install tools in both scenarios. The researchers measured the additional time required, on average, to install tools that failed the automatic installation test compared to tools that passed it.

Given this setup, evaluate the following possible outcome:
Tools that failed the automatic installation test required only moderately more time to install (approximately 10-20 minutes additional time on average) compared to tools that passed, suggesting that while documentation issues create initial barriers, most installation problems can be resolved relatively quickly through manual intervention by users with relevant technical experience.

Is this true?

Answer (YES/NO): NO